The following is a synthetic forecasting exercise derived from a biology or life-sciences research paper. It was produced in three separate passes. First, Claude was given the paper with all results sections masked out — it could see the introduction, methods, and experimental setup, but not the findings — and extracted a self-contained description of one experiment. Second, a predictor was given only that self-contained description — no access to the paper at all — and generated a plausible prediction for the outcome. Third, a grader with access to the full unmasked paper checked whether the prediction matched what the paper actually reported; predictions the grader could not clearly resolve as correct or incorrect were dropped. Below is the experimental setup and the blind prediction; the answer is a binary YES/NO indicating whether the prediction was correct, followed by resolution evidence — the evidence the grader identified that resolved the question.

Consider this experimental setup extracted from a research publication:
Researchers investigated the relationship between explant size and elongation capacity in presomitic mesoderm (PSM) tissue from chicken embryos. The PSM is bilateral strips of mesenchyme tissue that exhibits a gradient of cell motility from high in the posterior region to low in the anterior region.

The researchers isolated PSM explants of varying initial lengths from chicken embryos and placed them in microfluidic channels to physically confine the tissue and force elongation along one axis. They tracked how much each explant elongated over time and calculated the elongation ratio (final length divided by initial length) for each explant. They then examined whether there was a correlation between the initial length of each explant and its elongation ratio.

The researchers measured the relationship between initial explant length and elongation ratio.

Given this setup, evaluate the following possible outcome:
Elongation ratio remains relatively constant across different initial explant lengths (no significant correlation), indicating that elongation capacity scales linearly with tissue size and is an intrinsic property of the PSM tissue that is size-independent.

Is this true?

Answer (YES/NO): NO